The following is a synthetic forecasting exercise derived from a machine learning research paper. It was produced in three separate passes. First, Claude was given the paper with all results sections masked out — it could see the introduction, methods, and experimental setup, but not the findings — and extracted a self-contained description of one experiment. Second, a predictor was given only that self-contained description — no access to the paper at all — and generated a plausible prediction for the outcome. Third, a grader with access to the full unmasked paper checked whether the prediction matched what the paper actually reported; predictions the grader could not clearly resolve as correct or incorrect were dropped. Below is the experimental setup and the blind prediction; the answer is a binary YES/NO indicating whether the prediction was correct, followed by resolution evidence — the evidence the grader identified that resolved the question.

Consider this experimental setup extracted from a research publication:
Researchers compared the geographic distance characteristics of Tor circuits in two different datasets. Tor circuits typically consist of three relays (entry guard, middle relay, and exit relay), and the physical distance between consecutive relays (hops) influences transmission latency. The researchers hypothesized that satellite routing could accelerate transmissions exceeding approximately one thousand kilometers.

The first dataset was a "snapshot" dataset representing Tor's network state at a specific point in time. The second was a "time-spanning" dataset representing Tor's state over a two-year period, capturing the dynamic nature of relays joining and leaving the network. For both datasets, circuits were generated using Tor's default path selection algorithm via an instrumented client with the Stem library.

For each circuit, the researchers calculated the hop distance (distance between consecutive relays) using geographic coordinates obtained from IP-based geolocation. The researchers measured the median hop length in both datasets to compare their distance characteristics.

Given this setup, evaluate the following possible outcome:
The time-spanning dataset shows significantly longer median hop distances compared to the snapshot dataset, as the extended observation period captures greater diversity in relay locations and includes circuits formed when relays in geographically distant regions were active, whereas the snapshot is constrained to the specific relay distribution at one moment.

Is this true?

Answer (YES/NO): YES